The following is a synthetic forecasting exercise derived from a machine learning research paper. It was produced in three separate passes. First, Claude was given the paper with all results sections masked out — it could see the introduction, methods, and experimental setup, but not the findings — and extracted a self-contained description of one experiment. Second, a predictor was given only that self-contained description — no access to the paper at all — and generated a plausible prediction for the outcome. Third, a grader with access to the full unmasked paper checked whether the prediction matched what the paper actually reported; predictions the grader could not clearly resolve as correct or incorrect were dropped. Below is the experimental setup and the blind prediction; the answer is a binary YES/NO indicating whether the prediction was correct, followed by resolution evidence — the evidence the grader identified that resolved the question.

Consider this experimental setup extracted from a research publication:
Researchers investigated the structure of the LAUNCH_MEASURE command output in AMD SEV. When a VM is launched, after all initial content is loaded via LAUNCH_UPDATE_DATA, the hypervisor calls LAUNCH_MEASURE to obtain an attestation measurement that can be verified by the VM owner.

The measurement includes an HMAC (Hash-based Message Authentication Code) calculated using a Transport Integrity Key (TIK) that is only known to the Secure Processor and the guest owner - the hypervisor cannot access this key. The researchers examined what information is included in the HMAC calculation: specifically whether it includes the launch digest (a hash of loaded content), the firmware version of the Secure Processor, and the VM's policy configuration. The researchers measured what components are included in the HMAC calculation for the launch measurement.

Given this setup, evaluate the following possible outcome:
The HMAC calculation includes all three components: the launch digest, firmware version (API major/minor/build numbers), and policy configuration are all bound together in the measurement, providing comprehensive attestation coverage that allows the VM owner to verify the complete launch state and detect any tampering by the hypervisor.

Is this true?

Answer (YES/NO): NO